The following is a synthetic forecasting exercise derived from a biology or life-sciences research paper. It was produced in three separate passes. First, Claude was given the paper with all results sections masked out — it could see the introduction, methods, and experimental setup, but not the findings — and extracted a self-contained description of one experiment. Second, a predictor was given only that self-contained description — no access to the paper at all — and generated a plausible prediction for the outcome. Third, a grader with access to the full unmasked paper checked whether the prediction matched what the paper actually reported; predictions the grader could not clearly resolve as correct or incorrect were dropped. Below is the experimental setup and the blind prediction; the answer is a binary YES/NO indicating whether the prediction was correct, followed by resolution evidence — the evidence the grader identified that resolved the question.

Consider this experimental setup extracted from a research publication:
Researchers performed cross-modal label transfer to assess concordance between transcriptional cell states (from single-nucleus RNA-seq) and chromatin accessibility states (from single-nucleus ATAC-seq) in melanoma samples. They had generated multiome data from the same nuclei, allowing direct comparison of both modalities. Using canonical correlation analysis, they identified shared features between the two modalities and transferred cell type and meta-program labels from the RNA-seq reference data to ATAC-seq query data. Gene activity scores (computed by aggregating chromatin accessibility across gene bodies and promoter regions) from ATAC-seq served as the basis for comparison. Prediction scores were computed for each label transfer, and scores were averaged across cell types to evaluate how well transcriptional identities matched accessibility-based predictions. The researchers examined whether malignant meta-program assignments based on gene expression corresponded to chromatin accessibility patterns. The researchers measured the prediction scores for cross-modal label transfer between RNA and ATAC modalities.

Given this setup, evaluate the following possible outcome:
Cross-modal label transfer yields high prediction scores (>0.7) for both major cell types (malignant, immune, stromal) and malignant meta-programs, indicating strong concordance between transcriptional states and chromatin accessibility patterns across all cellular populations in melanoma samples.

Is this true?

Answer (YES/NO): NO